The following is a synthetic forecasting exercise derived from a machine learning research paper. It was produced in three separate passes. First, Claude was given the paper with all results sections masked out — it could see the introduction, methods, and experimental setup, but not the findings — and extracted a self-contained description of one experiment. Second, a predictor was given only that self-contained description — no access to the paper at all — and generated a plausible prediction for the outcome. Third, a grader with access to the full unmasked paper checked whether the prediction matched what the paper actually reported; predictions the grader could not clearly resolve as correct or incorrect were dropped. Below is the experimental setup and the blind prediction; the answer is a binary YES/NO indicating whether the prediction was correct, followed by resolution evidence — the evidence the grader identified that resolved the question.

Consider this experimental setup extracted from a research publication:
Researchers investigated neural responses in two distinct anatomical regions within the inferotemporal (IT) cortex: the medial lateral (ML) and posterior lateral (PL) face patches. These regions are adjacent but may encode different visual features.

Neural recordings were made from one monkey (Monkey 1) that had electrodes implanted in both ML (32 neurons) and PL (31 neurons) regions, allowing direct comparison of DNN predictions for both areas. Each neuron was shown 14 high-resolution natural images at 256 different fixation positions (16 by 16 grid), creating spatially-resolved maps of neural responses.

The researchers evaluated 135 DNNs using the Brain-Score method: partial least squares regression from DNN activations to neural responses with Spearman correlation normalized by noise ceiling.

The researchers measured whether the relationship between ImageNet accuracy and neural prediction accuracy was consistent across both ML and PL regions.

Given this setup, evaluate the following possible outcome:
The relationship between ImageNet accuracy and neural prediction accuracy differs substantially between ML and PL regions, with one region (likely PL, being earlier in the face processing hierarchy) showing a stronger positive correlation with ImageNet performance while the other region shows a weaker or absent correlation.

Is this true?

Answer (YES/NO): NO